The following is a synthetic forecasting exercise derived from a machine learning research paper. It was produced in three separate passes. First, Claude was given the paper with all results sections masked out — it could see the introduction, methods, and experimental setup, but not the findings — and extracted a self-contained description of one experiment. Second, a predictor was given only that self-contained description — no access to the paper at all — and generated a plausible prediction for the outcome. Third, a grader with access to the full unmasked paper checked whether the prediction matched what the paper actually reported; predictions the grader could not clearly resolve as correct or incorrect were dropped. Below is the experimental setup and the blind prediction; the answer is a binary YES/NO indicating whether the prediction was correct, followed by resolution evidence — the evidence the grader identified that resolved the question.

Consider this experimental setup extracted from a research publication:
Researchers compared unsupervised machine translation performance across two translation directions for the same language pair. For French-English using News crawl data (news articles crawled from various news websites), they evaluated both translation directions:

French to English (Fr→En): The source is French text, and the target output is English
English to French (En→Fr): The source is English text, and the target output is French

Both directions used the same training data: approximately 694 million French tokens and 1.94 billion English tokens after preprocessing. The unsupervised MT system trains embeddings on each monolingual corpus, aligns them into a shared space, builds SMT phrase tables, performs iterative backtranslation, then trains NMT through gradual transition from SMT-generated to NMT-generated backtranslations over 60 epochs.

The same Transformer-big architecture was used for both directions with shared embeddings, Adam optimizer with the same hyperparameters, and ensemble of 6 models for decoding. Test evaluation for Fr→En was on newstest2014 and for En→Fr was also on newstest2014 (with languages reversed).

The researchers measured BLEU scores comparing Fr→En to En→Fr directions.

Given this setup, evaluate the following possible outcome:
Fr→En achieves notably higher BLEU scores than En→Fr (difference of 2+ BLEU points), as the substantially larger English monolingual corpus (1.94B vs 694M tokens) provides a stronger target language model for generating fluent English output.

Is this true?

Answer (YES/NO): NO